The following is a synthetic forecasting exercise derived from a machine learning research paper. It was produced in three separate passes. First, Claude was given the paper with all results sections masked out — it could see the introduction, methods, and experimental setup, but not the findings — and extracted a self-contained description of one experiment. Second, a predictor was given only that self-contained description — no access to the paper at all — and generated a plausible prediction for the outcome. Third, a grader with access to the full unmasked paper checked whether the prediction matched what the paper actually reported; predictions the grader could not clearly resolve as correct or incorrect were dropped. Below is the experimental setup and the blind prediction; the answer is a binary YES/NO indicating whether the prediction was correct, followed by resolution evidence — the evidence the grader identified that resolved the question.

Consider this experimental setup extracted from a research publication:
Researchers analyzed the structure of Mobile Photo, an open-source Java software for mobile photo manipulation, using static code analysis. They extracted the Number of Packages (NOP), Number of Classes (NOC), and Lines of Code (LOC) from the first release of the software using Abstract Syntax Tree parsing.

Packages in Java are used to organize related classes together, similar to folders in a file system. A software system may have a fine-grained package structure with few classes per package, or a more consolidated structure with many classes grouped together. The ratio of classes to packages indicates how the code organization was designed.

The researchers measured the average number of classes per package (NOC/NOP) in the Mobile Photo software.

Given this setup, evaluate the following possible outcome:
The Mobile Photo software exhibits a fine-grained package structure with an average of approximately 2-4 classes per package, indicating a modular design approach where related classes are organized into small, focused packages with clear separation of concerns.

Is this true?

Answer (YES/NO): NO